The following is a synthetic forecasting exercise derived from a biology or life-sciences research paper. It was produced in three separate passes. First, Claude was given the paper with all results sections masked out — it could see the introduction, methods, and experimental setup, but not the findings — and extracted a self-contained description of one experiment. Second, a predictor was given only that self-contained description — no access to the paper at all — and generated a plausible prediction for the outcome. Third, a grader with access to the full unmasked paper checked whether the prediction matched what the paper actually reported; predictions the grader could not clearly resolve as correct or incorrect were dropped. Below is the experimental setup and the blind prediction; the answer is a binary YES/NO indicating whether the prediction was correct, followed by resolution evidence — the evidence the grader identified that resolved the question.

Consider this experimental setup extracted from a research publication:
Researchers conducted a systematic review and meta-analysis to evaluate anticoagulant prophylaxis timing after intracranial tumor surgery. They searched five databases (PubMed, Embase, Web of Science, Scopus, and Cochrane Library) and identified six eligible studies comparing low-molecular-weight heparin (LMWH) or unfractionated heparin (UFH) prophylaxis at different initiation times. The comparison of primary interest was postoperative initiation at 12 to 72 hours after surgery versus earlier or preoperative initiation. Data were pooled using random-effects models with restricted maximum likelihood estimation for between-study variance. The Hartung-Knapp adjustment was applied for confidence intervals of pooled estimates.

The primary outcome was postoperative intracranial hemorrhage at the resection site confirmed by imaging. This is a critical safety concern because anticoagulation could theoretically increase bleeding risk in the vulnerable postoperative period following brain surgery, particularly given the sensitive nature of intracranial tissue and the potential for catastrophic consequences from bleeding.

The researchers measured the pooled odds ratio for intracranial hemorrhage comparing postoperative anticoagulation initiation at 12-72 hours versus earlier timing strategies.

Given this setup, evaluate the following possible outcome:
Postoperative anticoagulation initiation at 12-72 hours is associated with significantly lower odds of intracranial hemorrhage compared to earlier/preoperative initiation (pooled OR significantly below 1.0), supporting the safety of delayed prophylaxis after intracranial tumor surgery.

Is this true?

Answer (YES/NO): NO